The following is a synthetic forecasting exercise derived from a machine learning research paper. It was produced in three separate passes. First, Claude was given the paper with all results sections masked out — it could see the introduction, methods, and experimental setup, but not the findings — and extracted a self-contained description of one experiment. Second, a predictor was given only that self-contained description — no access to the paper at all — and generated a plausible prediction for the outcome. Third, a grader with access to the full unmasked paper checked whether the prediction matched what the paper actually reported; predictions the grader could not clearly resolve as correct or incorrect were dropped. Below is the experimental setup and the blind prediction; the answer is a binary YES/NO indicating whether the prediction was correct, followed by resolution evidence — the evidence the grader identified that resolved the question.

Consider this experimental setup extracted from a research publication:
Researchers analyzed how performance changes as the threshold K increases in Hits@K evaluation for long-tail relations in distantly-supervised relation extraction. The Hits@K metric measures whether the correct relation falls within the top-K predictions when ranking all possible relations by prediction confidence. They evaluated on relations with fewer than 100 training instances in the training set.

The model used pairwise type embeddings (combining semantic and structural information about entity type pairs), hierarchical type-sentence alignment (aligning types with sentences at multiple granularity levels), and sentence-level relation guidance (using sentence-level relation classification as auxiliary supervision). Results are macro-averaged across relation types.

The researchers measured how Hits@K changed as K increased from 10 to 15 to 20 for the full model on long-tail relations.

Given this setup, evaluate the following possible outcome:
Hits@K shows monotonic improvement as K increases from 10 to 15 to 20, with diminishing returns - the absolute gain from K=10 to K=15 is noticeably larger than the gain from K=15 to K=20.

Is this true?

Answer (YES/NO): YES